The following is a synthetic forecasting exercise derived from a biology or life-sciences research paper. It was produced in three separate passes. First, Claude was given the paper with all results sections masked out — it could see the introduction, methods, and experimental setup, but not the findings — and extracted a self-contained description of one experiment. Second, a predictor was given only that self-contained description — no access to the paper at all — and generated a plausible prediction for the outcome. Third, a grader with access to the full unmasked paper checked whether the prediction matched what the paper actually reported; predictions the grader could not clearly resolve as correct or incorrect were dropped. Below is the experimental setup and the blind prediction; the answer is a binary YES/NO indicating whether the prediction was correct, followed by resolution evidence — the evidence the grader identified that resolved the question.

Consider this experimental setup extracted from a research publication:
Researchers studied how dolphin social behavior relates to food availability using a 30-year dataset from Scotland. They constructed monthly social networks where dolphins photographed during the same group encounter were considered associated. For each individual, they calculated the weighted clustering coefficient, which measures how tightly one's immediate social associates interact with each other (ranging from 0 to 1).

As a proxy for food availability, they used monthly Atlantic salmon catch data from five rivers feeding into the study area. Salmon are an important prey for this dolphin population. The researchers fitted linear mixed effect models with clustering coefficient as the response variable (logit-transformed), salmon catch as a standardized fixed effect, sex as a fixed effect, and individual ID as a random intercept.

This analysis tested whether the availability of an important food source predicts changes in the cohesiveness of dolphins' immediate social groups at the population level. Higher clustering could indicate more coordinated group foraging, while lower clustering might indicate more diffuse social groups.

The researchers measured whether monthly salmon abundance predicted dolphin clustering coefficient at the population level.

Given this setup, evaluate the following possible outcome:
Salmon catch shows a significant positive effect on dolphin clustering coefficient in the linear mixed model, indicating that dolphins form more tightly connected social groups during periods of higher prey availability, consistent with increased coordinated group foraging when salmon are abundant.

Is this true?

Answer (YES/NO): YES